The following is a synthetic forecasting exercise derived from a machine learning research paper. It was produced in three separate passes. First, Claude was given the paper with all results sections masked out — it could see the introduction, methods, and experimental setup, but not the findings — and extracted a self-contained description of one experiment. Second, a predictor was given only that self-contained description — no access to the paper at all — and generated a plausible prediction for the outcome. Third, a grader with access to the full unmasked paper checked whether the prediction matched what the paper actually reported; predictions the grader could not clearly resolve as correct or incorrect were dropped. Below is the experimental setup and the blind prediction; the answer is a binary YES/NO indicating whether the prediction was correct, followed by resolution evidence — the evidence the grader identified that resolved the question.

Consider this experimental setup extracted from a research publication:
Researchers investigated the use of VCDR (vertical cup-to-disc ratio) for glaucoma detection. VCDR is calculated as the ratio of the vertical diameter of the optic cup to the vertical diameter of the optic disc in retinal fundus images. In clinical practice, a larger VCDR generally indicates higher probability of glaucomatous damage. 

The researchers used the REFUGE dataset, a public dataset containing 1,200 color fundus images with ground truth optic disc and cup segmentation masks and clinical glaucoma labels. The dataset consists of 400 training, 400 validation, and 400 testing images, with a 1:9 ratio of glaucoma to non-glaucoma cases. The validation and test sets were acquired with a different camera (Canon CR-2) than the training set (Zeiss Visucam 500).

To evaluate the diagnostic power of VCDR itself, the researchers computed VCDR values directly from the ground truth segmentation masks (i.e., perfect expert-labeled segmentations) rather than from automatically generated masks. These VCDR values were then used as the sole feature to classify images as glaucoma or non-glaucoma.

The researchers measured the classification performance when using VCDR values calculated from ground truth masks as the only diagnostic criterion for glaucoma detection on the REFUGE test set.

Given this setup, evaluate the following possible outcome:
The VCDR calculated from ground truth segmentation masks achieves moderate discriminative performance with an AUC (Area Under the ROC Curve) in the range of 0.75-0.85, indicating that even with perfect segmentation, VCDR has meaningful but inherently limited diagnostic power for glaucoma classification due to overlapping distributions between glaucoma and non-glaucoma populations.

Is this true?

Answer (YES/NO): NO